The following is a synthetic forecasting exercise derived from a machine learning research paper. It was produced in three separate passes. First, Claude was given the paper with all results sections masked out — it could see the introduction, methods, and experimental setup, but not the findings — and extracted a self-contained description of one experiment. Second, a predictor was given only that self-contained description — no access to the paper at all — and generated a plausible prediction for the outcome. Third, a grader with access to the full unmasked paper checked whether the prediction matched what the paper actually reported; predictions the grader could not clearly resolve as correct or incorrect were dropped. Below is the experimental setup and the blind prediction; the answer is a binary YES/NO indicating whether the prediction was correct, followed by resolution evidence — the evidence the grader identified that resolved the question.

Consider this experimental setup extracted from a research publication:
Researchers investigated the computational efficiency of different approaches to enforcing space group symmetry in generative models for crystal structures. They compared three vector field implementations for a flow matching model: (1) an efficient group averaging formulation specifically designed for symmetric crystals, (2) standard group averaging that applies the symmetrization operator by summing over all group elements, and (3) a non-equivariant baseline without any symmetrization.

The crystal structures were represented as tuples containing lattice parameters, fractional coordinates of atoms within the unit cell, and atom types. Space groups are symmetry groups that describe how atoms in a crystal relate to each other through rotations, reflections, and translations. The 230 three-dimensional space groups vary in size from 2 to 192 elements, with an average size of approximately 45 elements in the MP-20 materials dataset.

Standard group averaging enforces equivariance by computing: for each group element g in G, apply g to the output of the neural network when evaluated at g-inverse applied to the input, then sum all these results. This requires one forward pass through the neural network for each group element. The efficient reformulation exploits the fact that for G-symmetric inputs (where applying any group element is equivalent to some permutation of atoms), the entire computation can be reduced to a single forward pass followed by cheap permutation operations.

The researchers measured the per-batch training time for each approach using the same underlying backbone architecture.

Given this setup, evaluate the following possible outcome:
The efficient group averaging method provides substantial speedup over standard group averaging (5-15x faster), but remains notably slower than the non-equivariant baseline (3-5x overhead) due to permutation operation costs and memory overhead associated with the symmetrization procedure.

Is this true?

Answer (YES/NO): NO